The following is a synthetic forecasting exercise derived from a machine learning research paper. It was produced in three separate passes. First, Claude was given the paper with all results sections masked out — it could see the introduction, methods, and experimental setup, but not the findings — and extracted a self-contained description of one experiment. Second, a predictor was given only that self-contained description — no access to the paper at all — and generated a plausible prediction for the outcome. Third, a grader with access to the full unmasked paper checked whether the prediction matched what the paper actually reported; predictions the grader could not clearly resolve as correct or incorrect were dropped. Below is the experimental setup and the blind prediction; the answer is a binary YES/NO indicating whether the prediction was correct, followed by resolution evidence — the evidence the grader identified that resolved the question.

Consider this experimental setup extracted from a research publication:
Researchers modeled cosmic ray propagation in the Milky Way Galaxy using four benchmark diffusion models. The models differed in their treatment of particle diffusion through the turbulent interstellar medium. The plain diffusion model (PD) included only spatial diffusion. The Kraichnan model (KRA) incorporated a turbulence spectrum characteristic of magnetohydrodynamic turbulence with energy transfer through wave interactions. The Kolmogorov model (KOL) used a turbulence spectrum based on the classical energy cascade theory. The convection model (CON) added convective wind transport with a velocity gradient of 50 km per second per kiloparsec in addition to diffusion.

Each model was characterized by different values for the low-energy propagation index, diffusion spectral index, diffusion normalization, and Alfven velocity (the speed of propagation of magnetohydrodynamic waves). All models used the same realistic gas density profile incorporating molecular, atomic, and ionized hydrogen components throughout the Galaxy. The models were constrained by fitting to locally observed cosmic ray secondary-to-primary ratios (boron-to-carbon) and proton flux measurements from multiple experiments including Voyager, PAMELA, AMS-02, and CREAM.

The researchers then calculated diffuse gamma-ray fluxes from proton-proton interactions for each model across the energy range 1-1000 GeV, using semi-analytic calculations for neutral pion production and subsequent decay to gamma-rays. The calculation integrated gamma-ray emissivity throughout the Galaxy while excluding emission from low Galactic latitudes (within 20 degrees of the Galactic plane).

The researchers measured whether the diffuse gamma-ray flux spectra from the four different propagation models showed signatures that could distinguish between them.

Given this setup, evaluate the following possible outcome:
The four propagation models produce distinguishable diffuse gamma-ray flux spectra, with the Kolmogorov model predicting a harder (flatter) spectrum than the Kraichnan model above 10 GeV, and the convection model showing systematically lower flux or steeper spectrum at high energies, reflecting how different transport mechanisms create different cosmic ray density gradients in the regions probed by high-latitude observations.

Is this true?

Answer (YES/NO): NO